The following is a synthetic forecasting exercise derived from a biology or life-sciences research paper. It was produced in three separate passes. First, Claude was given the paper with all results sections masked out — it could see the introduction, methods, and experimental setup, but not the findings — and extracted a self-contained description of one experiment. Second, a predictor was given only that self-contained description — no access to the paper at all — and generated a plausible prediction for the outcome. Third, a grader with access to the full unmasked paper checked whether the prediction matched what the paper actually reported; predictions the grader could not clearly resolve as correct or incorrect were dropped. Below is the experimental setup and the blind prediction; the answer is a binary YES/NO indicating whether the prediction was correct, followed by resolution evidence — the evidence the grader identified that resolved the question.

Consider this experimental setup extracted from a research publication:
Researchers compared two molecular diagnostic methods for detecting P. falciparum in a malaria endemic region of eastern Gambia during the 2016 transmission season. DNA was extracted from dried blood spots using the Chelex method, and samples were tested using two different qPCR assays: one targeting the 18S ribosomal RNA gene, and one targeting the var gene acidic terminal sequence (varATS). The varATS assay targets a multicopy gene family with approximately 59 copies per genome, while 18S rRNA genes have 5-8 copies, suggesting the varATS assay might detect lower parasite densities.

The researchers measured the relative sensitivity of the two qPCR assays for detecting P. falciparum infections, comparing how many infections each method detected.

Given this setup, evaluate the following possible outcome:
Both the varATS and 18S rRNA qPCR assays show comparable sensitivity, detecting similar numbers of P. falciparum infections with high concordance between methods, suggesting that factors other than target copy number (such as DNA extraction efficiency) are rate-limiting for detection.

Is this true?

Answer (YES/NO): NO